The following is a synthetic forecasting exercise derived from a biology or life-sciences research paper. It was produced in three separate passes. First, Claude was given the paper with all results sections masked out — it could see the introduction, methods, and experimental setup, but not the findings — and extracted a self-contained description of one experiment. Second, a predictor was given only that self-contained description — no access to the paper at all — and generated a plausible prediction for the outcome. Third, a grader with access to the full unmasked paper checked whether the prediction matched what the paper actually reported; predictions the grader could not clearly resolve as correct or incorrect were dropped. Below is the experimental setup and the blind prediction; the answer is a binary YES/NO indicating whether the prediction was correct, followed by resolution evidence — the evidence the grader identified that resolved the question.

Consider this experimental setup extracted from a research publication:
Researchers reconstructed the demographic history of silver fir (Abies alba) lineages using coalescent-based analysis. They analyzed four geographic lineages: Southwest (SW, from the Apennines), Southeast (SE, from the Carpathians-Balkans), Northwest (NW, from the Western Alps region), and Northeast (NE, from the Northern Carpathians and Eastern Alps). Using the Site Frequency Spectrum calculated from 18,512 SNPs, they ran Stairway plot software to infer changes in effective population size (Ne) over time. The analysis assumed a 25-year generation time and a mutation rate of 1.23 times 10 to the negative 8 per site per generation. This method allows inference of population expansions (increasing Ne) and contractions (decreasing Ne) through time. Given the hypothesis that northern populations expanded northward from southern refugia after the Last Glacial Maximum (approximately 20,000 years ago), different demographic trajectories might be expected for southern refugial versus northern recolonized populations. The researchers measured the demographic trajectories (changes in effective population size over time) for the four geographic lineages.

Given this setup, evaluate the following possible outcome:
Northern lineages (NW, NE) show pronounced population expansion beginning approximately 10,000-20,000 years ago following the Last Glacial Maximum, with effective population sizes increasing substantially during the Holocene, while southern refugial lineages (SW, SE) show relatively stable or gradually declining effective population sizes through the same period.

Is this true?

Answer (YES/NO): NO